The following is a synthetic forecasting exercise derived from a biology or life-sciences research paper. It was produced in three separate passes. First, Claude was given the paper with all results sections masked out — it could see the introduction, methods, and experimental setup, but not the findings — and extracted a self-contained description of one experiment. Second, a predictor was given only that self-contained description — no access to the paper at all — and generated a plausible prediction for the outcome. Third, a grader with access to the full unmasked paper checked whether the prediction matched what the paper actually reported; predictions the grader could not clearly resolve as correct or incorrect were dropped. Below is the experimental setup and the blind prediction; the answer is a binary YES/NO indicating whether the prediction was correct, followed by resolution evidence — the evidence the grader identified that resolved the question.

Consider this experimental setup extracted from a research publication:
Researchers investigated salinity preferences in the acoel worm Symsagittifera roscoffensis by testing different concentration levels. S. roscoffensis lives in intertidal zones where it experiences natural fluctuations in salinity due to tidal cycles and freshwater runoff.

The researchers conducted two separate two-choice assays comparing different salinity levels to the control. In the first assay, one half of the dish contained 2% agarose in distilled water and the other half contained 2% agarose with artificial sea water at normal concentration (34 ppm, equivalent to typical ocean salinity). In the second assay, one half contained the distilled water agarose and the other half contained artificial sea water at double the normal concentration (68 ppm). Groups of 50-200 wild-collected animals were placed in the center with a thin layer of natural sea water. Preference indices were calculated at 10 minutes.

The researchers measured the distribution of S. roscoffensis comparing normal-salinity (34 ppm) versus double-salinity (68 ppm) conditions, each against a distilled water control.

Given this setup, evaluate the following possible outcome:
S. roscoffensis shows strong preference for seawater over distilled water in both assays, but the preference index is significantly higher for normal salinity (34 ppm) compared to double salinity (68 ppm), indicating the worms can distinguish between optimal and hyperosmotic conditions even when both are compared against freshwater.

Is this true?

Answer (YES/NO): NO